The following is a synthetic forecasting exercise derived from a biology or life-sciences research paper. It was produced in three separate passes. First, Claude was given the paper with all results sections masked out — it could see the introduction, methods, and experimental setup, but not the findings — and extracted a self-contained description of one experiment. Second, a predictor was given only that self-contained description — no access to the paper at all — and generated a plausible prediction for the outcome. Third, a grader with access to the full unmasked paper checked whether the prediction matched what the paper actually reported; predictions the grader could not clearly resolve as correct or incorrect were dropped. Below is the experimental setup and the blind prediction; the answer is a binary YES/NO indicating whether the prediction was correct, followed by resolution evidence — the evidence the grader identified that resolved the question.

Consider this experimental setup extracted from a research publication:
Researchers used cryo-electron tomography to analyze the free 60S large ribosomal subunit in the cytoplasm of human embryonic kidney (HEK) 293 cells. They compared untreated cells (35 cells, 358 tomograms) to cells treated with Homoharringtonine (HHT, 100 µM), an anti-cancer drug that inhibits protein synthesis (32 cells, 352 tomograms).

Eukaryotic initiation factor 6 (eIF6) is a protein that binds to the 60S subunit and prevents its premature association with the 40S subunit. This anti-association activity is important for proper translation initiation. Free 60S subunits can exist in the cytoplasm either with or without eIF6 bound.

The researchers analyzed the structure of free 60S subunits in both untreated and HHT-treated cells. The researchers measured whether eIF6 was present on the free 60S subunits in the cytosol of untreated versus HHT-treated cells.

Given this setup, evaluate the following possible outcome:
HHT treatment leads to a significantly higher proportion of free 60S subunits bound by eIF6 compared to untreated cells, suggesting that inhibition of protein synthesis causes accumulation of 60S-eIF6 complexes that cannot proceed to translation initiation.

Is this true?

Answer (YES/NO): YES